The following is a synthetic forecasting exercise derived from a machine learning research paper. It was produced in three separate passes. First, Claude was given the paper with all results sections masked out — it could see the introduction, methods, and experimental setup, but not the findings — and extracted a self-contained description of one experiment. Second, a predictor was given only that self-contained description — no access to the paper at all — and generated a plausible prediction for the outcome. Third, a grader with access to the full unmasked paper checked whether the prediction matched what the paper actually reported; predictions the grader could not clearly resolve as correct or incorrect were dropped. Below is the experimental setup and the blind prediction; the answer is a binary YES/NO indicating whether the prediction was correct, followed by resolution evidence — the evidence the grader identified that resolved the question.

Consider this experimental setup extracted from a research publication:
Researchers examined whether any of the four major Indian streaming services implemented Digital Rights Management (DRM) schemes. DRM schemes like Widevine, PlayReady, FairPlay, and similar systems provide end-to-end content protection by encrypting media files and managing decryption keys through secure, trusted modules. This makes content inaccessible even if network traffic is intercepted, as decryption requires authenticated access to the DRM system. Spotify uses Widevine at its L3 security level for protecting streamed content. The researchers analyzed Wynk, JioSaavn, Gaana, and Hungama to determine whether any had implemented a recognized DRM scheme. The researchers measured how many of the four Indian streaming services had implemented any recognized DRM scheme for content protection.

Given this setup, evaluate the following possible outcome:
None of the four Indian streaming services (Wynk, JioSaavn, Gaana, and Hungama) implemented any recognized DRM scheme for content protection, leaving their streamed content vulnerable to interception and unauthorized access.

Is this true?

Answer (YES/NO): YES